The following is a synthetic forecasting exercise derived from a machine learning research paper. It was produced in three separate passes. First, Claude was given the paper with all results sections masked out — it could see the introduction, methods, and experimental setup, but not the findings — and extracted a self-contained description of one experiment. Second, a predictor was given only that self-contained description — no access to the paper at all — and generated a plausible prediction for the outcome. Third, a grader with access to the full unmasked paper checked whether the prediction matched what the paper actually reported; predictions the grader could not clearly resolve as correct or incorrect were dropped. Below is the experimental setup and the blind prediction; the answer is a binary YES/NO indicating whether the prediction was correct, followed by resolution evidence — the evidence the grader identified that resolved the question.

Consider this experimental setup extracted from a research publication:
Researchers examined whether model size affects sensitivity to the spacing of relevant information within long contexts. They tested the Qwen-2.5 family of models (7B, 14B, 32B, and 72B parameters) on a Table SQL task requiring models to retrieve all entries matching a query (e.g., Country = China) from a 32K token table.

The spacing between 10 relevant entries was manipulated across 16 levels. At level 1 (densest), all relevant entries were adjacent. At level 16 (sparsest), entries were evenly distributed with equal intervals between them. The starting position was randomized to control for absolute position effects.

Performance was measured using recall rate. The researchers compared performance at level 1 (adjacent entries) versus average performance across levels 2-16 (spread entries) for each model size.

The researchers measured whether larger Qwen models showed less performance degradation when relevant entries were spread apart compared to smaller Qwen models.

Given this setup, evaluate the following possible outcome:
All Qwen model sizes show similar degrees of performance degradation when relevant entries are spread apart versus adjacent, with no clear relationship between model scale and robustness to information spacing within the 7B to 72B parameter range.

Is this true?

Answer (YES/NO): NO